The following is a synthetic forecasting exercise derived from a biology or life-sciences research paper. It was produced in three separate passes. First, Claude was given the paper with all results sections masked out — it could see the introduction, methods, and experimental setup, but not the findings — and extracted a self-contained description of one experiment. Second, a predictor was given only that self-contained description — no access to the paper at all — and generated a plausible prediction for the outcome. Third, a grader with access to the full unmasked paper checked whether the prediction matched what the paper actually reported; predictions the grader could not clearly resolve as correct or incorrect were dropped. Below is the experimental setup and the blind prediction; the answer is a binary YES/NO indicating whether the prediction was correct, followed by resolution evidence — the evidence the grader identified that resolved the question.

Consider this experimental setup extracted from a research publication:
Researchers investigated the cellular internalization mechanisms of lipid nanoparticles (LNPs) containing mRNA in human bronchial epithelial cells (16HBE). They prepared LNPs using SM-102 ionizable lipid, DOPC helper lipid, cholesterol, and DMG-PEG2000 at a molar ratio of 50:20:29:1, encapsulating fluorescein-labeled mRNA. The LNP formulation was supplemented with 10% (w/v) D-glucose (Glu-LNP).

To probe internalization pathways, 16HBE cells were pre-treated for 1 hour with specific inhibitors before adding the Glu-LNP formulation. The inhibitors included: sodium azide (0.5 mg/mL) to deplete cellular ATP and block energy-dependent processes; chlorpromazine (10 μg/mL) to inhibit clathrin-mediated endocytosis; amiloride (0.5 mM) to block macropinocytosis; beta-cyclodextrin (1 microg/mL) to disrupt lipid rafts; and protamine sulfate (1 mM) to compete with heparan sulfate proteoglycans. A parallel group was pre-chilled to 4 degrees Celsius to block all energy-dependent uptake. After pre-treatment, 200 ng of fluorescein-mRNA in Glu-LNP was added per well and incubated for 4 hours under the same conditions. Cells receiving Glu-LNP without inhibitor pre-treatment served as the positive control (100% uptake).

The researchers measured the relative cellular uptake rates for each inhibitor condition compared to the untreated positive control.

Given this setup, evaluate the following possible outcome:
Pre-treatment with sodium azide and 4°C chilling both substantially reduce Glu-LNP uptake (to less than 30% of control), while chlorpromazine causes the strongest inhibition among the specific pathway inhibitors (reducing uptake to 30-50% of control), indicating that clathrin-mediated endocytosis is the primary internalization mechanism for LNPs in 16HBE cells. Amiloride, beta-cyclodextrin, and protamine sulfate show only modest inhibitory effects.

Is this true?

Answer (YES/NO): NO